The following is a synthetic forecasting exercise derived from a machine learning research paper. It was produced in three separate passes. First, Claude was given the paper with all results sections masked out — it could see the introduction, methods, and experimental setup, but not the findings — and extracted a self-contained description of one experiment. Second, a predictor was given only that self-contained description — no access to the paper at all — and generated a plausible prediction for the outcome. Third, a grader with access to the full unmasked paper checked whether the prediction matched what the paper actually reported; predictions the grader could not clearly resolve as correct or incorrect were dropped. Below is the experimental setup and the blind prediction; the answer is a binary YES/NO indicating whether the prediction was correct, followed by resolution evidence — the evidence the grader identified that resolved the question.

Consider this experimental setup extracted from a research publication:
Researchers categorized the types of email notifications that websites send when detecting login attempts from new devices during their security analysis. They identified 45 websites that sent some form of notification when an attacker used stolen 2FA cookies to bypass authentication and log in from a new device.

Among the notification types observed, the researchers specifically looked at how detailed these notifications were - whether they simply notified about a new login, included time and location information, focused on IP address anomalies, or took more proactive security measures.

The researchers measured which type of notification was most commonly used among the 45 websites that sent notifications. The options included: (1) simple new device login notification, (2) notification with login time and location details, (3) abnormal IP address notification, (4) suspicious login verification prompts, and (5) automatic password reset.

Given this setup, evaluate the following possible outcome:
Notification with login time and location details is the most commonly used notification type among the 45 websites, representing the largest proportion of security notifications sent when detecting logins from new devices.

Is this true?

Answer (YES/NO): NO